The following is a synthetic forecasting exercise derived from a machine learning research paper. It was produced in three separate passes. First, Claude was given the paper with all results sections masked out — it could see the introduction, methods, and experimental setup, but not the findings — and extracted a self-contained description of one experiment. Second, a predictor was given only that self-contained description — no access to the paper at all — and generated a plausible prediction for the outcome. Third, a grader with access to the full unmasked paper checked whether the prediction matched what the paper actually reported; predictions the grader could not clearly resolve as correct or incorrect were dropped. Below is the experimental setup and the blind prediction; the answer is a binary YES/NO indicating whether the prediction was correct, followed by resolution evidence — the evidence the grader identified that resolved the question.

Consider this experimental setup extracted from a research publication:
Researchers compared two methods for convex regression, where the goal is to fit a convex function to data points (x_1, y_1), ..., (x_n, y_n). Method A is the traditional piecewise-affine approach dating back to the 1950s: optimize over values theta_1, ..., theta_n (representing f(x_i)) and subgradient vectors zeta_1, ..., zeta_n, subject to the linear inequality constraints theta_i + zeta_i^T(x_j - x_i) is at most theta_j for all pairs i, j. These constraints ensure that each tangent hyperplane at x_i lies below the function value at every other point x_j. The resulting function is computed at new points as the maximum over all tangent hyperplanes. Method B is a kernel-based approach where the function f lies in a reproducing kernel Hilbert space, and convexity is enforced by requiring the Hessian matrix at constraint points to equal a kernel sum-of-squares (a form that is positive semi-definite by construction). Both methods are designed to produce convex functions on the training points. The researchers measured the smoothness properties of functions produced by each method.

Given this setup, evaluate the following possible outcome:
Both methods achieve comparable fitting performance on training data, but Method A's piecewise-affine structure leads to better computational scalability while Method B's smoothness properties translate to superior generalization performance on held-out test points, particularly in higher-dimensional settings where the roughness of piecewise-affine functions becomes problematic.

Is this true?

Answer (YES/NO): NO